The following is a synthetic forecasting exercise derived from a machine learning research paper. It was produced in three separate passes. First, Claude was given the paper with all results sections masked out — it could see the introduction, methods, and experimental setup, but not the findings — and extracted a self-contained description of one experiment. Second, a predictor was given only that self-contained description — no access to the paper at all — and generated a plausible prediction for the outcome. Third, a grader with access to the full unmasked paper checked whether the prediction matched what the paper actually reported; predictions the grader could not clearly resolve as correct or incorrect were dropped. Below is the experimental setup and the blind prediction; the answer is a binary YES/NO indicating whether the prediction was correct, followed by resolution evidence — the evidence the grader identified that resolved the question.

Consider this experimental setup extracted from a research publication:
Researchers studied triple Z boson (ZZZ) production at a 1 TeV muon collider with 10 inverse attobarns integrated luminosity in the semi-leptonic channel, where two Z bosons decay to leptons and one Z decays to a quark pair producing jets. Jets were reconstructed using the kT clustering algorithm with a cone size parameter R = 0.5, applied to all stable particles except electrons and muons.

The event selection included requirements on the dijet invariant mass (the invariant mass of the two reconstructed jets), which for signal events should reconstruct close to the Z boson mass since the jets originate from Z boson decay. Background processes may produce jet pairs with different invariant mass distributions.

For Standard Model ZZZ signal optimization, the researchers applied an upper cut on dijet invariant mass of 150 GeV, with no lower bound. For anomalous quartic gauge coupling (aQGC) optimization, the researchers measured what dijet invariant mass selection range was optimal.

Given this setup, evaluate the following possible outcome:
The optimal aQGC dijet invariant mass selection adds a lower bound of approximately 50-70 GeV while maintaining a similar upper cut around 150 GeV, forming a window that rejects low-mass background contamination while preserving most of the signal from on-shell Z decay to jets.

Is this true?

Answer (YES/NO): NO